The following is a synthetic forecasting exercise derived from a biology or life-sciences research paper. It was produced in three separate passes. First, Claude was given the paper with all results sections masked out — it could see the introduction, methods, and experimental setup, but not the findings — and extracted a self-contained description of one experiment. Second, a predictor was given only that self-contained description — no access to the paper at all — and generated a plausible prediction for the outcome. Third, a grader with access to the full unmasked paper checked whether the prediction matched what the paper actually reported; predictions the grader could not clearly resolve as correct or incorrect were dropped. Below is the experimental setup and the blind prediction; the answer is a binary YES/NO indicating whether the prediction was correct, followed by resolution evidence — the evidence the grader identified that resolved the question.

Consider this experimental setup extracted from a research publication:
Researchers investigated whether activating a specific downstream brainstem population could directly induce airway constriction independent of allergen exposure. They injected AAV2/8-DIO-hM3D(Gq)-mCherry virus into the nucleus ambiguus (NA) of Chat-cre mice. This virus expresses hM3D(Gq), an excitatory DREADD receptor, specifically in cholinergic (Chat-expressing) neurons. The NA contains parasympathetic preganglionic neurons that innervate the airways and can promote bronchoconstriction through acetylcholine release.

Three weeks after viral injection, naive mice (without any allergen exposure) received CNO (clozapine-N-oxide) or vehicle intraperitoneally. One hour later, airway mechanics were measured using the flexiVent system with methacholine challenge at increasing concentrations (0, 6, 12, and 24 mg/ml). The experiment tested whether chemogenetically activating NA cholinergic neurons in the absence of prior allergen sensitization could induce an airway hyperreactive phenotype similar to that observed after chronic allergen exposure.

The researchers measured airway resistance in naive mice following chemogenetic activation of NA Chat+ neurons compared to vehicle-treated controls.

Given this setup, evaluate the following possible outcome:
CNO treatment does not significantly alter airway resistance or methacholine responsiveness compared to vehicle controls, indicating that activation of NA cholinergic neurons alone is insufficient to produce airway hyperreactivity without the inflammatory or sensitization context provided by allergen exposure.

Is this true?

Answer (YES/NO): YES